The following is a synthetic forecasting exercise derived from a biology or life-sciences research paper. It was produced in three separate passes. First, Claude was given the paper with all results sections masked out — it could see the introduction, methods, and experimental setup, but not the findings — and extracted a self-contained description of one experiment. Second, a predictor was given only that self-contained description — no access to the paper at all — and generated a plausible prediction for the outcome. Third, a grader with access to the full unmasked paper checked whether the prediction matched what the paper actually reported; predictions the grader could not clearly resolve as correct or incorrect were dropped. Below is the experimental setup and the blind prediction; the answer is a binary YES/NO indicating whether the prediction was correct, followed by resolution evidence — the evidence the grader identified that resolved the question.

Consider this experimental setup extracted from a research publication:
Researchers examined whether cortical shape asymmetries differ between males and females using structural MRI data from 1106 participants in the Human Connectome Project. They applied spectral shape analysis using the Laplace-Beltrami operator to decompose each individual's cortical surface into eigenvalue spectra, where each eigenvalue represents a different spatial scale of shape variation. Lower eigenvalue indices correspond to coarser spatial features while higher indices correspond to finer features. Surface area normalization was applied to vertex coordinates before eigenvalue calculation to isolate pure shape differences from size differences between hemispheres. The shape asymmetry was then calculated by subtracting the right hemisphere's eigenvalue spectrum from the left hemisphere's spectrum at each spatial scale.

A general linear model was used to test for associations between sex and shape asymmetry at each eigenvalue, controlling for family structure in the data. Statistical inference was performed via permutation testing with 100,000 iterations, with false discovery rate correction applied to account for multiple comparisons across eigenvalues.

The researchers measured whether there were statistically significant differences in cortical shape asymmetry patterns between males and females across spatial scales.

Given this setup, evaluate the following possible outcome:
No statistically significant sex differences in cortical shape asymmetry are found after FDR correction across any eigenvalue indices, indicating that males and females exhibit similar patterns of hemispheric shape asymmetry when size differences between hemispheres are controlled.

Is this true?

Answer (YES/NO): NO